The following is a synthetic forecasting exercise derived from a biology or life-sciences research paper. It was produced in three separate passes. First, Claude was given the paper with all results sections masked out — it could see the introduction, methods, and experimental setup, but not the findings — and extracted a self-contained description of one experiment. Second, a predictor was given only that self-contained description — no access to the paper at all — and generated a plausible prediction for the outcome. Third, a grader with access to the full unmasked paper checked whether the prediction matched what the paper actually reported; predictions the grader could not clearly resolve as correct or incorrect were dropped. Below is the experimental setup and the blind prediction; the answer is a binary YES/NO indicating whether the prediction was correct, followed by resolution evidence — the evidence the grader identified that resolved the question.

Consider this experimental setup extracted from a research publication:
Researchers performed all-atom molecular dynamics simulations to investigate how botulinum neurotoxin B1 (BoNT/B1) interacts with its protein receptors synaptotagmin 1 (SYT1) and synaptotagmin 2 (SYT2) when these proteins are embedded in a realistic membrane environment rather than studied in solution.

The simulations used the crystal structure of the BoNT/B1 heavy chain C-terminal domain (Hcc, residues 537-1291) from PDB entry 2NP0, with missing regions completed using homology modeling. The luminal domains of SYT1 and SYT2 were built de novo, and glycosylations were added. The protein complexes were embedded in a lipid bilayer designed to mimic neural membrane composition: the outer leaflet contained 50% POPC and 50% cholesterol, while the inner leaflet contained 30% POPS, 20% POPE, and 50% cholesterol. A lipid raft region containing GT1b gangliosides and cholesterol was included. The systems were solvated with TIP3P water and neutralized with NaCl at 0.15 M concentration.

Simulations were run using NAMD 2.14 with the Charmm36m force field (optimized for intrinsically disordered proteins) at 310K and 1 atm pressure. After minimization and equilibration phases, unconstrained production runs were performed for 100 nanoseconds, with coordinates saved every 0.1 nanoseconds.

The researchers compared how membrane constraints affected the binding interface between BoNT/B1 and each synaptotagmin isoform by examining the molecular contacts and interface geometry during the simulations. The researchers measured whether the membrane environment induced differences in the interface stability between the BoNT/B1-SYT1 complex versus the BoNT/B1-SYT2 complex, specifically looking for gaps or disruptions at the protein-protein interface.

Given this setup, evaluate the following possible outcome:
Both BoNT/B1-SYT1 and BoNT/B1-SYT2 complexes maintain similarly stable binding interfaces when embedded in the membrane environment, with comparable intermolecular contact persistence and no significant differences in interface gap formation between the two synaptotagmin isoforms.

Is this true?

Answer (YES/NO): NO